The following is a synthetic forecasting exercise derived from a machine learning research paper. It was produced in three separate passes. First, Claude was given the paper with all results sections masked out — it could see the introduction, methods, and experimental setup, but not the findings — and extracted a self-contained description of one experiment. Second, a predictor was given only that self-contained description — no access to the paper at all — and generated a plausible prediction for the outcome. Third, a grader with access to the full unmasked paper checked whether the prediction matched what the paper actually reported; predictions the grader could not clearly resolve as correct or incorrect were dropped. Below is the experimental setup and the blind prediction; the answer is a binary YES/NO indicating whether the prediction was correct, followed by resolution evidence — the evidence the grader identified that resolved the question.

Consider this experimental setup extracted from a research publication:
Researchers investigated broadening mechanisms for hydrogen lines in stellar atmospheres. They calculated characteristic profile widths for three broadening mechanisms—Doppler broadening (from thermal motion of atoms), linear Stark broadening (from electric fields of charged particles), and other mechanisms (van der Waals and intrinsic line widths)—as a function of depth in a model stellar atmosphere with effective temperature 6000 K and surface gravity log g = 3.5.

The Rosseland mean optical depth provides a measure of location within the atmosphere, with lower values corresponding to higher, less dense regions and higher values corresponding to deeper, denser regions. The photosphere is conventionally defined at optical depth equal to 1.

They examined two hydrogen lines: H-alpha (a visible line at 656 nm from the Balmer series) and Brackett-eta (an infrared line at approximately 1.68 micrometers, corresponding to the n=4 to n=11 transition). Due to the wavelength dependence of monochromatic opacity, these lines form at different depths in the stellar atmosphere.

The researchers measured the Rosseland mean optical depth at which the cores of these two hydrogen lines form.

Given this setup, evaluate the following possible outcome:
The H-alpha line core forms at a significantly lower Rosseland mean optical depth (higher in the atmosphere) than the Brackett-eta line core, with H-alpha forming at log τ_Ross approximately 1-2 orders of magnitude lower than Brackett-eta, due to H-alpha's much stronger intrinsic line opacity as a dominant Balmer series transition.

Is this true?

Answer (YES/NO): NO